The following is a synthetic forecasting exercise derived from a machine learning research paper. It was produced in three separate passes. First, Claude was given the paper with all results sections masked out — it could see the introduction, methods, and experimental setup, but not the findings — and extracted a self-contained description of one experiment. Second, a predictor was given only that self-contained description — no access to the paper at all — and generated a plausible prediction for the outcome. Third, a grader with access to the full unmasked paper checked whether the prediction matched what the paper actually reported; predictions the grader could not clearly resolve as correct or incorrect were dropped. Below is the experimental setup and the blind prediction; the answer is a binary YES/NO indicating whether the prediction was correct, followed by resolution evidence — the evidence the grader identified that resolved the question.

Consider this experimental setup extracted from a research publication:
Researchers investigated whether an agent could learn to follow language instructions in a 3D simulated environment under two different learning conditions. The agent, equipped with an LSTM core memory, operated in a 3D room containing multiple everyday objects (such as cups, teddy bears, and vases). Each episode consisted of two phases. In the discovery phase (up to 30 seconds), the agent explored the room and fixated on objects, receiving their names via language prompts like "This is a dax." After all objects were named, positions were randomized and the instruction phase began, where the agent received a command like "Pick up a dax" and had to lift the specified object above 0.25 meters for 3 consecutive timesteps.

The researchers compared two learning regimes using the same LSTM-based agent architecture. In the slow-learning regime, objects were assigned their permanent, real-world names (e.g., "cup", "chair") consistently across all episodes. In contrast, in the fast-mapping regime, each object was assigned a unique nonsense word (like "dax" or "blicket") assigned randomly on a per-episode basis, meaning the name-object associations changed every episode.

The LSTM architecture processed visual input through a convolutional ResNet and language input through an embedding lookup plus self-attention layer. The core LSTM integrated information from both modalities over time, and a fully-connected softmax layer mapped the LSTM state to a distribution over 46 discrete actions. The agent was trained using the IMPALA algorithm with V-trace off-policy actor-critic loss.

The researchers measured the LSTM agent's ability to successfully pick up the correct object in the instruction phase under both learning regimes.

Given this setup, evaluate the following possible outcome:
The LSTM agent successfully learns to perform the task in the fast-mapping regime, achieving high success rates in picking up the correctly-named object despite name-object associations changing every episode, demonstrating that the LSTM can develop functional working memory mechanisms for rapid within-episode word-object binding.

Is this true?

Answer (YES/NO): NO